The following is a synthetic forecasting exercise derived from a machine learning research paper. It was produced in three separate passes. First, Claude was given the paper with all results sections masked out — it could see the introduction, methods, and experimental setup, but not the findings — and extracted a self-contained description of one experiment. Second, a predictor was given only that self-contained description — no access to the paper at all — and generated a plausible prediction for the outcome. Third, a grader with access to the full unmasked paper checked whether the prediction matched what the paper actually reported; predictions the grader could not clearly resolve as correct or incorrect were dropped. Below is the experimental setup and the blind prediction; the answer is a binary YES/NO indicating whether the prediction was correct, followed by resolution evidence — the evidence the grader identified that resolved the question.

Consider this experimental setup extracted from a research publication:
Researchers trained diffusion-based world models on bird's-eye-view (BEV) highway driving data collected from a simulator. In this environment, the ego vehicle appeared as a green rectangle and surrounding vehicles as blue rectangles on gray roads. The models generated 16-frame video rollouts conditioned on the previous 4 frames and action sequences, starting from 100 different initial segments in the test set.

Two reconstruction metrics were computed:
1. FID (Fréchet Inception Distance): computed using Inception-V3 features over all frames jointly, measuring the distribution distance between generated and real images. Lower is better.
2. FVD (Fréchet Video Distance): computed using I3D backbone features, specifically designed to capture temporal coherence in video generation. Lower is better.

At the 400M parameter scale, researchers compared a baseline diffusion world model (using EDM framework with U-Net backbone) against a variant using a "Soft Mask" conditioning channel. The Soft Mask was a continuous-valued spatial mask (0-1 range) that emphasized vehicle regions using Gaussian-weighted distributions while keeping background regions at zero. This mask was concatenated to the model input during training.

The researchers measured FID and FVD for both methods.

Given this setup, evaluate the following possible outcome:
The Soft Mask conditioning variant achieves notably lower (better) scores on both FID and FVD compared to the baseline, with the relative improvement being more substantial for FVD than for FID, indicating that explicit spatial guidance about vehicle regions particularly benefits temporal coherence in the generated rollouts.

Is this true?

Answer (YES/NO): NO